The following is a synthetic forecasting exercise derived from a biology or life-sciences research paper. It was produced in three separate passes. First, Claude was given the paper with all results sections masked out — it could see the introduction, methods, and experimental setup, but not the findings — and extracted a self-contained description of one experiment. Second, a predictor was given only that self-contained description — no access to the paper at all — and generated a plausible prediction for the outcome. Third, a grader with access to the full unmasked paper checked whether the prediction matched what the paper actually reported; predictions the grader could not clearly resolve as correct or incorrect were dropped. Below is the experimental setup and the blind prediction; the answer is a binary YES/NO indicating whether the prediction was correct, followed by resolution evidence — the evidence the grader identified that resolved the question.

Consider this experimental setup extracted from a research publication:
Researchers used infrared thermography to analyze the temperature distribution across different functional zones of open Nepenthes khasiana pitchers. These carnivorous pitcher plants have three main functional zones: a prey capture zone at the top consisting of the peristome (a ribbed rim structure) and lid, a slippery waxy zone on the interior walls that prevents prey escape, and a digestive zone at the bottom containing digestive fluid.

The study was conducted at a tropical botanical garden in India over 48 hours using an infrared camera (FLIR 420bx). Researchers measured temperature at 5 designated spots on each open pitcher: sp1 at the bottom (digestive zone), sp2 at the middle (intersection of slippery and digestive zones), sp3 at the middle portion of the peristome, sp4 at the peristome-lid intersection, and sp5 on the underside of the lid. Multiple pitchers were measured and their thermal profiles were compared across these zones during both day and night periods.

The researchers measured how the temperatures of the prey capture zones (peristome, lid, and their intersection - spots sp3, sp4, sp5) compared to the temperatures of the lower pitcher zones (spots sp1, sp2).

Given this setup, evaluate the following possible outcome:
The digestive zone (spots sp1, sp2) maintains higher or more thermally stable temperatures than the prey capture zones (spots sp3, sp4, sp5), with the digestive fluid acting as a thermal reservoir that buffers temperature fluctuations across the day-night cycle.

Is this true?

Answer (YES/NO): NO